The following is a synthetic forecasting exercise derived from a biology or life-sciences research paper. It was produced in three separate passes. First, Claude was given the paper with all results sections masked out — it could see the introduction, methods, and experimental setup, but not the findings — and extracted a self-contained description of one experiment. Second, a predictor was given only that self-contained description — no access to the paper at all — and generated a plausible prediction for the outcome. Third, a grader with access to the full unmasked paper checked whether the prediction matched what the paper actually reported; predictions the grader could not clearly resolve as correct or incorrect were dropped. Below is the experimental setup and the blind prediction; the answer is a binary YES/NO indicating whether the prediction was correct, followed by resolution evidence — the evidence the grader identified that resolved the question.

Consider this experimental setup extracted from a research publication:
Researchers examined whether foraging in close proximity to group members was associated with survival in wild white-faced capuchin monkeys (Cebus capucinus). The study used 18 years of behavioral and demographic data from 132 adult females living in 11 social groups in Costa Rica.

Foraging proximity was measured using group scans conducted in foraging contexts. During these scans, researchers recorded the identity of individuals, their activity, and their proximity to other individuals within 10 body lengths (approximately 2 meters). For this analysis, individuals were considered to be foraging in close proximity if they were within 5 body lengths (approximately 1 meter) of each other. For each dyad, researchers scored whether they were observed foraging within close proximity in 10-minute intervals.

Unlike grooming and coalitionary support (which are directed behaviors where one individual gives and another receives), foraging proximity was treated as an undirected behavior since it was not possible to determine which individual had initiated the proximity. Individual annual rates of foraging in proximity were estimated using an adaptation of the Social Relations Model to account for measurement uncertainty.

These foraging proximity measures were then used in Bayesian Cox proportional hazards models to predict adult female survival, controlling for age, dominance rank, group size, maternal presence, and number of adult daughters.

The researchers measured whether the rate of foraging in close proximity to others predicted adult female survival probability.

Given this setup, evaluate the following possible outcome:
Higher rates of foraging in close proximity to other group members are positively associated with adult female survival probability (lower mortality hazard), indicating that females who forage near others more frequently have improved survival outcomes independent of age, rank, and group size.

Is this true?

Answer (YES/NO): NO